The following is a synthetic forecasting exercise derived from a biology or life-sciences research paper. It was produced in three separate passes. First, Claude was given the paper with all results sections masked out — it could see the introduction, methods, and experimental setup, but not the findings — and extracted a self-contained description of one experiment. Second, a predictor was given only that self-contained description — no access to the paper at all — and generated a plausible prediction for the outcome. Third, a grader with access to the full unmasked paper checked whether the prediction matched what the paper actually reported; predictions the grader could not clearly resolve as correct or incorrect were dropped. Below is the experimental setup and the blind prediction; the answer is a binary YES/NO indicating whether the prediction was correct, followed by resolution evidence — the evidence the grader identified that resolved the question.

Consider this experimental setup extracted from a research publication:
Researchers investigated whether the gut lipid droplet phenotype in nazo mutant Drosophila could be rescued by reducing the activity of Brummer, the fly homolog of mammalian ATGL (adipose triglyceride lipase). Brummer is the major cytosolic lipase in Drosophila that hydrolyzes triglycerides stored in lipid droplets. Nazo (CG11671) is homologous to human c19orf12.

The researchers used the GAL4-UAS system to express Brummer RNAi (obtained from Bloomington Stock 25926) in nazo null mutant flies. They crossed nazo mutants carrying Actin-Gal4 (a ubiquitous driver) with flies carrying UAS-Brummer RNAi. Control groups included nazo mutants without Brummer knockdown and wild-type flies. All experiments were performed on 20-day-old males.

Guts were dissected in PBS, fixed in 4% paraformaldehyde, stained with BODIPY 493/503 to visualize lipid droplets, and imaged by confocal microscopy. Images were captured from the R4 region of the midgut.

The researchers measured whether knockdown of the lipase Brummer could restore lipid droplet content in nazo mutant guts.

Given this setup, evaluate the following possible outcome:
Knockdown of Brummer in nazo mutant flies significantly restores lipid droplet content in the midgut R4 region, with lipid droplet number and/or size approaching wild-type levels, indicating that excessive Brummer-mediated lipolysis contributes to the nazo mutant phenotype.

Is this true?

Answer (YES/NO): YES